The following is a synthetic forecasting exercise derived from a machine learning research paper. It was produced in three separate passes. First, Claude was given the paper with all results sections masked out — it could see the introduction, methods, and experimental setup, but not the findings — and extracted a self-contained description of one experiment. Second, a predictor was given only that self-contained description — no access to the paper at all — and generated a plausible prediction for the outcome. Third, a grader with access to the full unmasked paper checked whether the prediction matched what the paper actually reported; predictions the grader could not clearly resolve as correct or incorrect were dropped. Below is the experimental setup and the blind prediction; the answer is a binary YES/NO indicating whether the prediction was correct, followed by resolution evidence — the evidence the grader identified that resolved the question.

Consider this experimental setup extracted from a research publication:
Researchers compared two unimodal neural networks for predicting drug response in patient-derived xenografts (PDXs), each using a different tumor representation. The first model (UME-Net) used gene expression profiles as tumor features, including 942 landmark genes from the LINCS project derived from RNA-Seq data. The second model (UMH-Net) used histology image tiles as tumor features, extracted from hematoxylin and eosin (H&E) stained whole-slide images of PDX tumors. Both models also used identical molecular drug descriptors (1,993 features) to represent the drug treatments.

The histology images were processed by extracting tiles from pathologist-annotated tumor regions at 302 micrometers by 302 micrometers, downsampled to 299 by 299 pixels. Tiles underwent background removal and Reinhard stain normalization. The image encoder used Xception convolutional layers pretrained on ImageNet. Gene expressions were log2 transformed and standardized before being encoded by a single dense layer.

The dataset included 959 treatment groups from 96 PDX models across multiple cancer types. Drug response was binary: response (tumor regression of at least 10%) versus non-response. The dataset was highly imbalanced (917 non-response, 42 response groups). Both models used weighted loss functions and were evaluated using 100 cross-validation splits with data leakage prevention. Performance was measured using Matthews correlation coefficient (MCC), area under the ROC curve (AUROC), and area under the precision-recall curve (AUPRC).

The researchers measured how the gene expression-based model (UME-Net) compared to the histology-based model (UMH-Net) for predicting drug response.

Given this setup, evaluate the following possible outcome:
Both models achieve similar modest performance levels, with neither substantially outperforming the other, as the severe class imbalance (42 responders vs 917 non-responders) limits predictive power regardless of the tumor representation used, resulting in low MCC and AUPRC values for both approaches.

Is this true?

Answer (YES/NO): NO